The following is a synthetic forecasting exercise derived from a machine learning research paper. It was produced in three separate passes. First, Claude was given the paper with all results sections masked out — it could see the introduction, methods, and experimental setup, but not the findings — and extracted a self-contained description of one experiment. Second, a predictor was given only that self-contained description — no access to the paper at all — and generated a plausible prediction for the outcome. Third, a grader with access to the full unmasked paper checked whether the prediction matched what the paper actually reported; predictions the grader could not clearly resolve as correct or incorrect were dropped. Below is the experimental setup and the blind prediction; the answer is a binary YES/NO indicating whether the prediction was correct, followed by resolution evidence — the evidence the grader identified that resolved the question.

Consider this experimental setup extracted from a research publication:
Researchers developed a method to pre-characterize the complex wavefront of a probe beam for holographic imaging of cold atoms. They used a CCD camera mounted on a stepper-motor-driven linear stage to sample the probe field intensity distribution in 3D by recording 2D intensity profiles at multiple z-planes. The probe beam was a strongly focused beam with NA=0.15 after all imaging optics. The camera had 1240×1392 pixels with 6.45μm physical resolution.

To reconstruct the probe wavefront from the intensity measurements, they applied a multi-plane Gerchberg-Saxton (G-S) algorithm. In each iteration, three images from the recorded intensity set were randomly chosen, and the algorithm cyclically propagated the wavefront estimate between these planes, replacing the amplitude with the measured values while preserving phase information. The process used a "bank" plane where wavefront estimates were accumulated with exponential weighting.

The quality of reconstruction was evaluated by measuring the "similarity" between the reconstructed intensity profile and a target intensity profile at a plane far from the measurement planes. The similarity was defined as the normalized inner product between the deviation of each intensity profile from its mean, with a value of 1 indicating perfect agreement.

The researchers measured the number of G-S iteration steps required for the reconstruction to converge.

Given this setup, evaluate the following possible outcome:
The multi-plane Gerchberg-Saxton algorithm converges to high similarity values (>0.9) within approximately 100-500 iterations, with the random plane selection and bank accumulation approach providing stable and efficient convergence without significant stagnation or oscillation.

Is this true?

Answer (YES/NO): NO